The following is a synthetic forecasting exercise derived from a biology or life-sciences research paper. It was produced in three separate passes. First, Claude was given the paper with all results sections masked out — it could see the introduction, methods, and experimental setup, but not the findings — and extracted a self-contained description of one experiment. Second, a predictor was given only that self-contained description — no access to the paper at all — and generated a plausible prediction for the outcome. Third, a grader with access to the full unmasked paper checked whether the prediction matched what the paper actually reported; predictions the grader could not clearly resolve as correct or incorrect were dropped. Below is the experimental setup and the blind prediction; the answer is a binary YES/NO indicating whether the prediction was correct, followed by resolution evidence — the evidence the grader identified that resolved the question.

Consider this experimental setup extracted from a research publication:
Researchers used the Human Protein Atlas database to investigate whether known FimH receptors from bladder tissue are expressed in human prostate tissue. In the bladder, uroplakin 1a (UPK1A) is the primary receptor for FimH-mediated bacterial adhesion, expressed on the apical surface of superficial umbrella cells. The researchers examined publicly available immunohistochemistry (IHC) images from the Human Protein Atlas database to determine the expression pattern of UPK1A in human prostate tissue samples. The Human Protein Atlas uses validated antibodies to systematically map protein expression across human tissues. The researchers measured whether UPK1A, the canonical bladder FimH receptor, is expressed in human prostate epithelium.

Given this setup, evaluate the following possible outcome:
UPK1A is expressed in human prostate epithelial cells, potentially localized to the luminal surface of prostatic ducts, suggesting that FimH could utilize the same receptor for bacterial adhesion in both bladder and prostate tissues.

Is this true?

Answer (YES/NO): NO